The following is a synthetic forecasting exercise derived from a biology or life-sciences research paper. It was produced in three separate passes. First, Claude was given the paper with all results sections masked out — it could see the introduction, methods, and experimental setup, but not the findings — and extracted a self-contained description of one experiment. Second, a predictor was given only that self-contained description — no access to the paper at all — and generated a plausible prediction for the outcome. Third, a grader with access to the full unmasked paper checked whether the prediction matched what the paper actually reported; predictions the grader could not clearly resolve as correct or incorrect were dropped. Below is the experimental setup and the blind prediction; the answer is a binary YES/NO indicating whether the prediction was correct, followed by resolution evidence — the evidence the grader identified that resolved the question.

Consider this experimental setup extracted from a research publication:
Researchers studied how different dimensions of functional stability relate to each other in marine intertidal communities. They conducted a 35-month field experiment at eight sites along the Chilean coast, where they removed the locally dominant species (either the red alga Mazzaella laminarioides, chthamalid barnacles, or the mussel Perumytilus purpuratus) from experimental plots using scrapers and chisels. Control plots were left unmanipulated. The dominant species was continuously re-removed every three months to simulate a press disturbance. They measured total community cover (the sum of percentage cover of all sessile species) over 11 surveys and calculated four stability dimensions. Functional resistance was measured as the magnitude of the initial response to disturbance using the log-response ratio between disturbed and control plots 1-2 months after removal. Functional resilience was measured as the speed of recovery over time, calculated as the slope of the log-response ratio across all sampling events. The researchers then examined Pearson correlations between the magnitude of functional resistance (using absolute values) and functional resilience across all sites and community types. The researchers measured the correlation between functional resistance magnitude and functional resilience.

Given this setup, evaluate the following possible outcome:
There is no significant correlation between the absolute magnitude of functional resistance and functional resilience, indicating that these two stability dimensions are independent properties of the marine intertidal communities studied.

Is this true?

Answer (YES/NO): NO